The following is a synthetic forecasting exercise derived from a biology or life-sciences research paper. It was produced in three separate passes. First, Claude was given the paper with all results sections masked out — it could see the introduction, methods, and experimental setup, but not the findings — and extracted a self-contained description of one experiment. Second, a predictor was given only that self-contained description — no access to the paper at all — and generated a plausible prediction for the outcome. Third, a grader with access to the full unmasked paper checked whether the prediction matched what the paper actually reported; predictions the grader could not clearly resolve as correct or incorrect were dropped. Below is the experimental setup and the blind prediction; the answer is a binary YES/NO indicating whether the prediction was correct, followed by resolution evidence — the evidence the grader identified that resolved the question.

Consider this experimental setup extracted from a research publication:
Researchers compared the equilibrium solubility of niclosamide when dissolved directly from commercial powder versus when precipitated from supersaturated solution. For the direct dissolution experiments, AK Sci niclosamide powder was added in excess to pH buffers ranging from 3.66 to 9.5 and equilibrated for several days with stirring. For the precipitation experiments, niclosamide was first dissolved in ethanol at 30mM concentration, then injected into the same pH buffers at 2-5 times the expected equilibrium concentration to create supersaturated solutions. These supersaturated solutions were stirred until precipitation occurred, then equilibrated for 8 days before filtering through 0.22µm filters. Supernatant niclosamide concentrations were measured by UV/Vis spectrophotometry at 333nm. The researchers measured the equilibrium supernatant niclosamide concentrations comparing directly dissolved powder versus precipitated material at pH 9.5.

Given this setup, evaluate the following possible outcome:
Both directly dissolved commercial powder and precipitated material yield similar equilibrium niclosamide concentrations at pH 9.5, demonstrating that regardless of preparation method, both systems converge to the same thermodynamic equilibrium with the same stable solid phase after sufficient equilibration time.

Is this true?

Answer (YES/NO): NO